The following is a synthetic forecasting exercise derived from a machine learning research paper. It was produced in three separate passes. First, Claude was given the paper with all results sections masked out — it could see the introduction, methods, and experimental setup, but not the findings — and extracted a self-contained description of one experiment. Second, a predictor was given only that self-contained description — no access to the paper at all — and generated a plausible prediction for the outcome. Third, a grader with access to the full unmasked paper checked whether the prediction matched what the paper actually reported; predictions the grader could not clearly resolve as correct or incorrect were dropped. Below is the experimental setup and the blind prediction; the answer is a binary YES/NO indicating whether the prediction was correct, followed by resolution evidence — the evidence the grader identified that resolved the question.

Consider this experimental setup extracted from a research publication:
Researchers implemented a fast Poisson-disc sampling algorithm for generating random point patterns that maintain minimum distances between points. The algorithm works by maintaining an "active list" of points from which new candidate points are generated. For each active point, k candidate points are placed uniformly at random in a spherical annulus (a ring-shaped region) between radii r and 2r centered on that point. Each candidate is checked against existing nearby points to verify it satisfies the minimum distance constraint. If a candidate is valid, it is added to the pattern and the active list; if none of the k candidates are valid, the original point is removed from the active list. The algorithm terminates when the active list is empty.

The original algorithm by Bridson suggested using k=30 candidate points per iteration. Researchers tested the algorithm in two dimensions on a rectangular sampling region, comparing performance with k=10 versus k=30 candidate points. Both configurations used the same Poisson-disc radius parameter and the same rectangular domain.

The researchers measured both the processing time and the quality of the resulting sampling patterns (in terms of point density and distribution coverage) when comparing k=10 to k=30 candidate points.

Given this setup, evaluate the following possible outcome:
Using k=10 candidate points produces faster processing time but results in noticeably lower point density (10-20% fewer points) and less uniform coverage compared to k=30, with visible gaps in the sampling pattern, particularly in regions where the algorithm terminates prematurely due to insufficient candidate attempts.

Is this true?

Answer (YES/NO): NO